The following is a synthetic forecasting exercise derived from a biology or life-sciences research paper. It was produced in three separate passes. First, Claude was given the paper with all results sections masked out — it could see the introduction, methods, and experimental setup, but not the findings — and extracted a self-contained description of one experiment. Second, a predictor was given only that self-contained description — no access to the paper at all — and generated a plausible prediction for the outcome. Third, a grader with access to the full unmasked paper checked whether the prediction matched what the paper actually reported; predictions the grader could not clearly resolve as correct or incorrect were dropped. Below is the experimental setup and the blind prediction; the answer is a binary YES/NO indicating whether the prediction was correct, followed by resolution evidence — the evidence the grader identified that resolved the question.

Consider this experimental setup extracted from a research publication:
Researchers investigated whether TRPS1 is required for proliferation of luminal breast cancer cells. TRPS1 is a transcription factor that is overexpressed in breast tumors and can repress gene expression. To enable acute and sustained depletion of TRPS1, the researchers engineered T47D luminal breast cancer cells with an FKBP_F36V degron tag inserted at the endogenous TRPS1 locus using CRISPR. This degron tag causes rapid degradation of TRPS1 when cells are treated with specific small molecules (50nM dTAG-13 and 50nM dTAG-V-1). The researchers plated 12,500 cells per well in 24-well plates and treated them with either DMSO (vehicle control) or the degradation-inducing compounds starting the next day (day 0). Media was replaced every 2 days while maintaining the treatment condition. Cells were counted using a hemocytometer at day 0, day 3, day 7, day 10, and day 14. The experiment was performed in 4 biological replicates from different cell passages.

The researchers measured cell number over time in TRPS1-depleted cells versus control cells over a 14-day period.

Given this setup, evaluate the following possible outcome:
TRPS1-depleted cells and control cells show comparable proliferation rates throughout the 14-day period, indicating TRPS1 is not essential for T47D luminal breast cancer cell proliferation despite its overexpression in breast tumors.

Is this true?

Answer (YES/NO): NO